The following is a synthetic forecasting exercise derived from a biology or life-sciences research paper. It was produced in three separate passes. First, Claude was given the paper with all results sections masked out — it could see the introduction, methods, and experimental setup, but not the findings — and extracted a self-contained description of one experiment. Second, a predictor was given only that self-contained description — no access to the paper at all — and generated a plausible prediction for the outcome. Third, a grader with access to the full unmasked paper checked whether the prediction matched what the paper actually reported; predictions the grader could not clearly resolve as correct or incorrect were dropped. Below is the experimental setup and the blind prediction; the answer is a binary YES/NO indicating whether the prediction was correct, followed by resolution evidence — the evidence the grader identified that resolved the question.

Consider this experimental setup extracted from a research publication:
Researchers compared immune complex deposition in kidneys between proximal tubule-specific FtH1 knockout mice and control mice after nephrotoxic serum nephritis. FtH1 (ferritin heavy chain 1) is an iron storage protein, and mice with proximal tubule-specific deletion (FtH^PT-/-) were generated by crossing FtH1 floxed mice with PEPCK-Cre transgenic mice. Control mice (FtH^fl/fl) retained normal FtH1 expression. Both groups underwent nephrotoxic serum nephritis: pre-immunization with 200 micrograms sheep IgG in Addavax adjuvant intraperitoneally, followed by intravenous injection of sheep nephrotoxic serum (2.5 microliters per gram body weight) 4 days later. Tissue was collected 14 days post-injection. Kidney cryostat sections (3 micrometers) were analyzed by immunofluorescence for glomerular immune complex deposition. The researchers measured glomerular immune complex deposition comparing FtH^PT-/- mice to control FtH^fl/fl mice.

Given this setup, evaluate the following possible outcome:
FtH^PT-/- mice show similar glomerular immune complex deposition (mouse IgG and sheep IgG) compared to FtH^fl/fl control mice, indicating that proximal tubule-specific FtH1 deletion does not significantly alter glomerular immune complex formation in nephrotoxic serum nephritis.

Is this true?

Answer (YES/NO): YES